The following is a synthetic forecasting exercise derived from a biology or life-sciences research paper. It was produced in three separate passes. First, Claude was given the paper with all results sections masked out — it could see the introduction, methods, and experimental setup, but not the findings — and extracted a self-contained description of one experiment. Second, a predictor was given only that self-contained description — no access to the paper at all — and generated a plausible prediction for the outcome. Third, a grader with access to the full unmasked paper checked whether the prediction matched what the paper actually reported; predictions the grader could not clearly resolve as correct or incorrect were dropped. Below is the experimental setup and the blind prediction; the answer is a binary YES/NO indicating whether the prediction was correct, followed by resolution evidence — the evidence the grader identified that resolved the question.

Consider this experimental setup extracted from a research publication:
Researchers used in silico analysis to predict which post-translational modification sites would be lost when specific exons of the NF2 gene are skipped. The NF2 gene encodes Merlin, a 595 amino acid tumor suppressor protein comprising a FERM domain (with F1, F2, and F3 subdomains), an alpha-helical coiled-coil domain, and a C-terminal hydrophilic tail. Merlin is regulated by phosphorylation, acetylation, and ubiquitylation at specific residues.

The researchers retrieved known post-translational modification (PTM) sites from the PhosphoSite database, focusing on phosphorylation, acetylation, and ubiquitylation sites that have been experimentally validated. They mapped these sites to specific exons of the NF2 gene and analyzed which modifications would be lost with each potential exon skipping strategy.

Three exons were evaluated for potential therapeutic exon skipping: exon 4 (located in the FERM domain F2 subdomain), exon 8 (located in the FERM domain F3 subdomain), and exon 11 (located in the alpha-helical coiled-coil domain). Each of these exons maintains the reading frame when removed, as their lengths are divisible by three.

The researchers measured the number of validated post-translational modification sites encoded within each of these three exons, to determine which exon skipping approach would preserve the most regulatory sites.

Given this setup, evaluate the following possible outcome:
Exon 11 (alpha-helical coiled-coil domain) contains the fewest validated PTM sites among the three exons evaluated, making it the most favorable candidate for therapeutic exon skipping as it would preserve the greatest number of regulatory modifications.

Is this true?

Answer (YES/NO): YES